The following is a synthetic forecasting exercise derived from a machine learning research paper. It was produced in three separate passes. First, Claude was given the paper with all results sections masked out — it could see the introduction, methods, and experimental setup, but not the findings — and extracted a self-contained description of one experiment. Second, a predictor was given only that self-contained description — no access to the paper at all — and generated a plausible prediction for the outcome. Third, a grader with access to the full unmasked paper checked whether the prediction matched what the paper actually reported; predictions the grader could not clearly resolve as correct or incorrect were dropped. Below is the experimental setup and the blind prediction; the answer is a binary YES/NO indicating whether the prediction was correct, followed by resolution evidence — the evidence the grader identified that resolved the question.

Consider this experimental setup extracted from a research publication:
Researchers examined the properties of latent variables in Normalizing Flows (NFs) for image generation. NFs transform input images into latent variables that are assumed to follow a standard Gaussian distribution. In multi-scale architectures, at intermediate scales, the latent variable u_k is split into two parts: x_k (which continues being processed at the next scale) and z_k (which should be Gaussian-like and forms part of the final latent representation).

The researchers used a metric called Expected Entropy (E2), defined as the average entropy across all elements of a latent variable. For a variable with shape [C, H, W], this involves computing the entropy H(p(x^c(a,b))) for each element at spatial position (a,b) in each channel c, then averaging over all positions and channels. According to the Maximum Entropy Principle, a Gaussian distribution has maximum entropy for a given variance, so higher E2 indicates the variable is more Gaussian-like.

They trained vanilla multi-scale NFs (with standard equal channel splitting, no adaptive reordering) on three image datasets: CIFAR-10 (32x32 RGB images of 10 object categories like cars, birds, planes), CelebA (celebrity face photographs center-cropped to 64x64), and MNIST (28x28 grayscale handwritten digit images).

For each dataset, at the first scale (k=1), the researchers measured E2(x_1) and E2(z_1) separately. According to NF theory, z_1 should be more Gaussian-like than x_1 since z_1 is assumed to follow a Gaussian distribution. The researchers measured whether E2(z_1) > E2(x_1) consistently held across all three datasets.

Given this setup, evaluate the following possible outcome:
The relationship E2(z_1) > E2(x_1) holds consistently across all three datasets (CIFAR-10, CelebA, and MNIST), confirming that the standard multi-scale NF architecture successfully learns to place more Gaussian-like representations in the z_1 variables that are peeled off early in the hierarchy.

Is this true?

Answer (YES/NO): NO